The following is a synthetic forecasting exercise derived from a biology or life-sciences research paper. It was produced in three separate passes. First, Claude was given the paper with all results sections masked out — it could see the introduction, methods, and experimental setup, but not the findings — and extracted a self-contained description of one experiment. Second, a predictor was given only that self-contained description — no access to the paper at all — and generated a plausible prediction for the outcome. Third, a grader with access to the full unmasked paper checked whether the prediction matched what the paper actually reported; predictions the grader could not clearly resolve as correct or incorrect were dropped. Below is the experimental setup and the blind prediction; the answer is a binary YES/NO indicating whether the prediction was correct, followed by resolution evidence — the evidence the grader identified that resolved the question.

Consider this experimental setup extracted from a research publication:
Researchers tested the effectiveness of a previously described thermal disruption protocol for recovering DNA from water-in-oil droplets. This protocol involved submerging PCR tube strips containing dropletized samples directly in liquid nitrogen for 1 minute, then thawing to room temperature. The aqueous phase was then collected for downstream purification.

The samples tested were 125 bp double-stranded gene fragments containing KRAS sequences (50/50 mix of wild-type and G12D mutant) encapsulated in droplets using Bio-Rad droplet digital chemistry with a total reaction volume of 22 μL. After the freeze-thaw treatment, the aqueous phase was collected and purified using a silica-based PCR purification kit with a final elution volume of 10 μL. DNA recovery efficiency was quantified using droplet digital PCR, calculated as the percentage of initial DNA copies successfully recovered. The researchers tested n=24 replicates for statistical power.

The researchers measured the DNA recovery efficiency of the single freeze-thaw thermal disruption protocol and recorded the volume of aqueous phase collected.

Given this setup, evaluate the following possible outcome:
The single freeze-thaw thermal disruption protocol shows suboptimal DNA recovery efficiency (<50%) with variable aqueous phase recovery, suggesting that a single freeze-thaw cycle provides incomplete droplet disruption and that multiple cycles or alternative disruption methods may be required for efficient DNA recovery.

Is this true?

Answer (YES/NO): YES